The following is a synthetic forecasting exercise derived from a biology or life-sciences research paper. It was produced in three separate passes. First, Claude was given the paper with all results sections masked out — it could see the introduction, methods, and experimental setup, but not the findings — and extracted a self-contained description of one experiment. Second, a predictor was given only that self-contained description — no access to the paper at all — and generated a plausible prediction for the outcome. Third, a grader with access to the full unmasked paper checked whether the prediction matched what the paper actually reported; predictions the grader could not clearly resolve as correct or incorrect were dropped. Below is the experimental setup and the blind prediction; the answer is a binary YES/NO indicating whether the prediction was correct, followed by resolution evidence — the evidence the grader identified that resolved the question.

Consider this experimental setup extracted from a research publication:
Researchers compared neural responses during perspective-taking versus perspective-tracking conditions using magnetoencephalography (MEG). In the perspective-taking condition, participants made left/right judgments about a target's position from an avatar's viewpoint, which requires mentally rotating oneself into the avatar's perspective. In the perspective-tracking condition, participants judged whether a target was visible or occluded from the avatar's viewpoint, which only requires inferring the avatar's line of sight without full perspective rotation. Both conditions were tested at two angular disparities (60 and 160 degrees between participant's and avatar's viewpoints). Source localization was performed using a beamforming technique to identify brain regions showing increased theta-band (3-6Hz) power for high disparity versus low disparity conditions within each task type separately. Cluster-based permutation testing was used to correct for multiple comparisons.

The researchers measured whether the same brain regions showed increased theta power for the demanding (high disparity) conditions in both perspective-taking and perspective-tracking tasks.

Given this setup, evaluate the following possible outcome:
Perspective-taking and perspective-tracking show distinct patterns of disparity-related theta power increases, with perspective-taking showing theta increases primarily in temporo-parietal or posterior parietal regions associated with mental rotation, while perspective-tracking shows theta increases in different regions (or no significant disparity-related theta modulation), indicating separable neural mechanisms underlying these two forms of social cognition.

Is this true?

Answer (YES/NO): YES